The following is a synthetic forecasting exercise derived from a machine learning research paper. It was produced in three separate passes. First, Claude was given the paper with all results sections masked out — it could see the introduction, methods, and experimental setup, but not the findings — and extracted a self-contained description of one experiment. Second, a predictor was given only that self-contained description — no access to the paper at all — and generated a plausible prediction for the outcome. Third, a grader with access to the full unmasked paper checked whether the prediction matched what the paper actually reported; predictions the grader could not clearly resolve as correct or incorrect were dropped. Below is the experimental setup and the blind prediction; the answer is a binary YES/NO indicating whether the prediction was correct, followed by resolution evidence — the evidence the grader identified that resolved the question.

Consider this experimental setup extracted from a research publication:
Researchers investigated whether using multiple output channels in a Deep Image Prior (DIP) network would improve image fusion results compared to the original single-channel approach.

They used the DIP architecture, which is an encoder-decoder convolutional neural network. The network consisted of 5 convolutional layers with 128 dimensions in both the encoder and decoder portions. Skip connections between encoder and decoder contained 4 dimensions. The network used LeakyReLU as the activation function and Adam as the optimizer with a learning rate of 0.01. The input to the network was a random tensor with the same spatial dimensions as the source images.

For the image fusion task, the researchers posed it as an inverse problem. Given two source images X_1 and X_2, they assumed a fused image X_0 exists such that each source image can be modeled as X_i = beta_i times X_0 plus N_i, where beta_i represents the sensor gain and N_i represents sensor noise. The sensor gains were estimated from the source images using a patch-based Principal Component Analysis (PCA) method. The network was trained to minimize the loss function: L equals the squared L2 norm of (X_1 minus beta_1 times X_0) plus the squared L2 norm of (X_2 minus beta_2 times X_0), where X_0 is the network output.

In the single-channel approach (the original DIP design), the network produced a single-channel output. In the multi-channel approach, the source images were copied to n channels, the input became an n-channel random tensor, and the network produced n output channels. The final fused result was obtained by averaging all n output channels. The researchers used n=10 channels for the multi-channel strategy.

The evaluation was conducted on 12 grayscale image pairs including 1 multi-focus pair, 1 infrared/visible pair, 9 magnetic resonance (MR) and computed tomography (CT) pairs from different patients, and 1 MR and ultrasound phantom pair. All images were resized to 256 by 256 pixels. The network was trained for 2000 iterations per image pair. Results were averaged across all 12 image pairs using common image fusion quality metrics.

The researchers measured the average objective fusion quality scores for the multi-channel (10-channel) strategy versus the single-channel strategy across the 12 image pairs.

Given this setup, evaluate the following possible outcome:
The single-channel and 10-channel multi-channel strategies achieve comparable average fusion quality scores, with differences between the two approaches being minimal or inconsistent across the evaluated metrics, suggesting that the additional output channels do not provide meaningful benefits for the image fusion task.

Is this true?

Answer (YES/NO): NO